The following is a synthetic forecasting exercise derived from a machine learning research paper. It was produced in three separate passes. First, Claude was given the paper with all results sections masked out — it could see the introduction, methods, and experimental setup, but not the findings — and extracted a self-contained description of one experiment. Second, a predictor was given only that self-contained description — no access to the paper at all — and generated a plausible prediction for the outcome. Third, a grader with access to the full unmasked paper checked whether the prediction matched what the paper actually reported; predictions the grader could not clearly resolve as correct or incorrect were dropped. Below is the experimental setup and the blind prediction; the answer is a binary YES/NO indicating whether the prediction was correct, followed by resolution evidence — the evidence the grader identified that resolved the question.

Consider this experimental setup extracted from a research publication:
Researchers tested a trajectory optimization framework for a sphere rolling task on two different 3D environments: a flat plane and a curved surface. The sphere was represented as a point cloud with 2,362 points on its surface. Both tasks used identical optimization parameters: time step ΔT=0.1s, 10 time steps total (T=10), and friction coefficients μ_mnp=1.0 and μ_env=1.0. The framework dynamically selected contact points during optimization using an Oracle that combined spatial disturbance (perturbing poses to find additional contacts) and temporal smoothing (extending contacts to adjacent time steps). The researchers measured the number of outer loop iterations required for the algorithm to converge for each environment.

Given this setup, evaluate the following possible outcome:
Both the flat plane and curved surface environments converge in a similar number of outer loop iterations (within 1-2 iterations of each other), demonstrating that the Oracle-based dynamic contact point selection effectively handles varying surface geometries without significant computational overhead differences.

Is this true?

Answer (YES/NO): YES